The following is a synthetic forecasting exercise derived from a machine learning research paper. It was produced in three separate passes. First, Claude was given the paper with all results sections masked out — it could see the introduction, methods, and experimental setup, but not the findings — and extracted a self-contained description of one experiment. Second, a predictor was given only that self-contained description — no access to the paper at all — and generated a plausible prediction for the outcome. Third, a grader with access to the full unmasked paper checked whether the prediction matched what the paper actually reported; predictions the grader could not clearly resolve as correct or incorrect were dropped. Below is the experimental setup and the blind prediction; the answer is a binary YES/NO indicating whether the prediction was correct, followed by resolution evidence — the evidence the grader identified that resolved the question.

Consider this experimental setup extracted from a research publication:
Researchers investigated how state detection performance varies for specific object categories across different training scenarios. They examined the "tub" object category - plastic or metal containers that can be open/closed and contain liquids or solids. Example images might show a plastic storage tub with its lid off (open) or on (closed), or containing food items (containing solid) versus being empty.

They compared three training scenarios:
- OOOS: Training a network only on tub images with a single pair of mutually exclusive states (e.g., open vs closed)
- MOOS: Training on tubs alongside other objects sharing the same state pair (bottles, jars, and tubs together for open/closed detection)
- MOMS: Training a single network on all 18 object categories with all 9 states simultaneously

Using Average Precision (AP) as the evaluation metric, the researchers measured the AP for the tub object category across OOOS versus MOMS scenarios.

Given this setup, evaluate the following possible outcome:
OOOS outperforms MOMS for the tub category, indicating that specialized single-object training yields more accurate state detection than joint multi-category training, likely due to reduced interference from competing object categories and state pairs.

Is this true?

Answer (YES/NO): YES